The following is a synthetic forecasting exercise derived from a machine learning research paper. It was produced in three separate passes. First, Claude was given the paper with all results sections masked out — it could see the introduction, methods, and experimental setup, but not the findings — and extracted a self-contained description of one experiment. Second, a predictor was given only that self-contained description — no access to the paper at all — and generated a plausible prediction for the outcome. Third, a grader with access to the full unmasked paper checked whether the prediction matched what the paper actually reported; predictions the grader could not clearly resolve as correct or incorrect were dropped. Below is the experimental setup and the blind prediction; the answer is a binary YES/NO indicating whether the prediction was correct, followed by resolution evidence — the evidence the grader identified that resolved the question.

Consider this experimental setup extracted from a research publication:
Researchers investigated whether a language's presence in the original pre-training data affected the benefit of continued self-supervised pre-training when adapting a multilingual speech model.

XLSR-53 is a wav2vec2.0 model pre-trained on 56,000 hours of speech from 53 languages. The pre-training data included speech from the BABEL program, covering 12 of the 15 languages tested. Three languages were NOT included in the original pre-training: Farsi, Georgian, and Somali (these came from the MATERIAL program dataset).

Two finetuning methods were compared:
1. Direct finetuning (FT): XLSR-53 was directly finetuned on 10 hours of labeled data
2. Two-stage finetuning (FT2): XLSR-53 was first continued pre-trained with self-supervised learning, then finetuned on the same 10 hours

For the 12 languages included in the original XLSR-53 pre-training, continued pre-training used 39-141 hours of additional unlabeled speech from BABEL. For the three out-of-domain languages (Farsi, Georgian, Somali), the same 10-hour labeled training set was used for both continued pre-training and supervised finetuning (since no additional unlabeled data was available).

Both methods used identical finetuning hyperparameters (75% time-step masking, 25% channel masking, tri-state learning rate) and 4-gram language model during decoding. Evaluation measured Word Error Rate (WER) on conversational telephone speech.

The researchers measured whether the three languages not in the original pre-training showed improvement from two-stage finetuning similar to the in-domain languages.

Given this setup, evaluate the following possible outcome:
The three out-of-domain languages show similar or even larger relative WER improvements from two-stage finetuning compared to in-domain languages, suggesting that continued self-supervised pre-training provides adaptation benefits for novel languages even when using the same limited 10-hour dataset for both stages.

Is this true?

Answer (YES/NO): NO